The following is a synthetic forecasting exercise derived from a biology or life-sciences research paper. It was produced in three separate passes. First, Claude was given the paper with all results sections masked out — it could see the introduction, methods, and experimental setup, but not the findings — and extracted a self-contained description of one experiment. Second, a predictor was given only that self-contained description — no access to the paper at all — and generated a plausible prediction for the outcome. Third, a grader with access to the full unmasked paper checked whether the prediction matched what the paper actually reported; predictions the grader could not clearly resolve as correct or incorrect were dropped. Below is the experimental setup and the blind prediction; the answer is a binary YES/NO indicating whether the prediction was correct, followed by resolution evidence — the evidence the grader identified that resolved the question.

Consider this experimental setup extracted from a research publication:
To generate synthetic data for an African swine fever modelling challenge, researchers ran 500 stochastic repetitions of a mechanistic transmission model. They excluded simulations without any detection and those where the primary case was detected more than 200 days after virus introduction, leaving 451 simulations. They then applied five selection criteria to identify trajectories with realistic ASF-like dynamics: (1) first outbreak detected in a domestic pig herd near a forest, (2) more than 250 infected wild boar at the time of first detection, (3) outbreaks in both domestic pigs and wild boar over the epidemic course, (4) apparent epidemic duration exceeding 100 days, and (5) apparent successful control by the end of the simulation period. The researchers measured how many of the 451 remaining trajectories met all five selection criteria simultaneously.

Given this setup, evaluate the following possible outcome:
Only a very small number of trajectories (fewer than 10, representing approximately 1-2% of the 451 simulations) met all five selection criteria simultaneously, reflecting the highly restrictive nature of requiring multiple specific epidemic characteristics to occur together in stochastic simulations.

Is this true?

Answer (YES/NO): YES